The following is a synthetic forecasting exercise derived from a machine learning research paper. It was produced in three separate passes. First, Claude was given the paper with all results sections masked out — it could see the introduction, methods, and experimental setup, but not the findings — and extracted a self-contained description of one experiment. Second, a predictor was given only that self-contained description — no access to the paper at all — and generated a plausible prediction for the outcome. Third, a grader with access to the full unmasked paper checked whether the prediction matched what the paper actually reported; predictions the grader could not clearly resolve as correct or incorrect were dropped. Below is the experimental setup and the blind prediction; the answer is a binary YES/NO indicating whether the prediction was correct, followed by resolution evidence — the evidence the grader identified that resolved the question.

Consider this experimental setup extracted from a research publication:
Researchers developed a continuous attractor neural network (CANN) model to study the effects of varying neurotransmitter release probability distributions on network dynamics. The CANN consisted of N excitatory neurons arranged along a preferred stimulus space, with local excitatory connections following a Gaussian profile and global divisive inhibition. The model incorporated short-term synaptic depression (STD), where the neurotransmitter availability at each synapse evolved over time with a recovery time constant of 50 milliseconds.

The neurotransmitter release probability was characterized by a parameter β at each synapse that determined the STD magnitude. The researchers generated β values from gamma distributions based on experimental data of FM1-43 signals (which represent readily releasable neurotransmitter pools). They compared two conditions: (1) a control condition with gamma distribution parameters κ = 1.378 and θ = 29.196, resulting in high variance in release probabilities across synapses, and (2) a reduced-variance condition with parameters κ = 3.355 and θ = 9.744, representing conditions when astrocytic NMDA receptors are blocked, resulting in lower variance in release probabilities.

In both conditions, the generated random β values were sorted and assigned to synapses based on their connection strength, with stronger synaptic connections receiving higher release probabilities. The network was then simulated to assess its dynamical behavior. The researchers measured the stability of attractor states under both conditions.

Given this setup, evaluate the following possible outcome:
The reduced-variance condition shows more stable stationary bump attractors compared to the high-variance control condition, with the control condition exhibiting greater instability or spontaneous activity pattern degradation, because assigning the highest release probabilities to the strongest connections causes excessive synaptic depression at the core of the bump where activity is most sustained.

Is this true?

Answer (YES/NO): YES